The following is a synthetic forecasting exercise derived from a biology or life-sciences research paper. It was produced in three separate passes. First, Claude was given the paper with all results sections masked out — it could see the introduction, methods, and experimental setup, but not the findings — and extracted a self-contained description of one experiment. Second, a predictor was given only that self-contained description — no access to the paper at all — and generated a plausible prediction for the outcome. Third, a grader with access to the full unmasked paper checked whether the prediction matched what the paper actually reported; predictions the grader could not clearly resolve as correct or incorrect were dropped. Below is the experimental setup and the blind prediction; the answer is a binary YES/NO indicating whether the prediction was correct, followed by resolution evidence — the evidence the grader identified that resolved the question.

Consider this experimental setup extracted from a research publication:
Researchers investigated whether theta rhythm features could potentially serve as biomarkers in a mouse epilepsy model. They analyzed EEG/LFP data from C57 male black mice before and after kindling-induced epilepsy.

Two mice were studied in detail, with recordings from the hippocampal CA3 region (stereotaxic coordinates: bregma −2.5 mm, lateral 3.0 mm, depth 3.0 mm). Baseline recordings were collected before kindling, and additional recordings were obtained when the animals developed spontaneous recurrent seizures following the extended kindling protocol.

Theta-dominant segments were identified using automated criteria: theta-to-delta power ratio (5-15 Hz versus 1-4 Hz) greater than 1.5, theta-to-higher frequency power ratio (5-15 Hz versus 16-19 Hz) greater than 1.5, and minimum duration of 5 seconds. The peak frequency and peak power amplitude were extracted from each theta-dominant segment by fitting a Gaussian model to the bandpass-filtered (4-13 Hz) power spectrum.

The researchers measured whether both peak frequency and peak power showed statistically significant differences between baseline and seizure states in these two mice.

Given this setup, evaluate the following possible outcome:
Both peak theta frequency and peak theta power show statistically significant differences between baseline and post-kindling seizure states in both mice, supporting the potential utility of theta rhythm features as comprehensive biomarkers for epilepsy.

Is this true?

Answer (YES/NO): YES